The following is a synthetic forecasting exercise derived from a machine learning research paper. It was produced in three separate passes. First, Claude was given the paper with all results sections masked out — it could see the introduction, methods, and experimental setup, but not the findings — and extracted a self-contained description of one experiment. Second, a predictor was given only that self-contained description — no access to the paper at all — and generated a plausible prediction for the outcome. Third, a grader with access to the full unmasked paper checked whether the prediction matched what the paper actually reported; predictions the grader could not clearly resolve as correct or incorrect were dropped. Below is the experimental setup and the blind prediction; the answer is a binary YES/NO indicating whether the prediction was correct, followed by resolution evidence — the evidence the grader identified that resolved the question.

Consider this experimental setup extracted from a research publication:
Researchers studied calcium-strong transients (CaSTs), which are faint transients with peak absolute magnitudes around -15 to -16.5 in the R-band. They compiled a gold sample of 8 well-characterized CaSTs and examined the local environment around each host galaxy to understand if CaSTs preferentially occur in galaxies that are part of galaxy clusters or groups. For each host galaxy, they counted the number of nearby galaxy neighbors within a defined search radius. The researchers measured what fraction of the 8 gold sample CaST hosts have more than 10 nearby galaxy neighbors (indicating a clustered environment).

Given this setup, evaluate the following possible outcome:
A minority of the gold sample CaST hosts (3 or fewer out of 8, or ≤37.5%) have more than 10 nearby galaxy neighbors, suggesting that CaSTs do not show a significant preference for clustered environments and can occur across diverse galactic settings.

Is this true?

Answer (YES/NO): NO